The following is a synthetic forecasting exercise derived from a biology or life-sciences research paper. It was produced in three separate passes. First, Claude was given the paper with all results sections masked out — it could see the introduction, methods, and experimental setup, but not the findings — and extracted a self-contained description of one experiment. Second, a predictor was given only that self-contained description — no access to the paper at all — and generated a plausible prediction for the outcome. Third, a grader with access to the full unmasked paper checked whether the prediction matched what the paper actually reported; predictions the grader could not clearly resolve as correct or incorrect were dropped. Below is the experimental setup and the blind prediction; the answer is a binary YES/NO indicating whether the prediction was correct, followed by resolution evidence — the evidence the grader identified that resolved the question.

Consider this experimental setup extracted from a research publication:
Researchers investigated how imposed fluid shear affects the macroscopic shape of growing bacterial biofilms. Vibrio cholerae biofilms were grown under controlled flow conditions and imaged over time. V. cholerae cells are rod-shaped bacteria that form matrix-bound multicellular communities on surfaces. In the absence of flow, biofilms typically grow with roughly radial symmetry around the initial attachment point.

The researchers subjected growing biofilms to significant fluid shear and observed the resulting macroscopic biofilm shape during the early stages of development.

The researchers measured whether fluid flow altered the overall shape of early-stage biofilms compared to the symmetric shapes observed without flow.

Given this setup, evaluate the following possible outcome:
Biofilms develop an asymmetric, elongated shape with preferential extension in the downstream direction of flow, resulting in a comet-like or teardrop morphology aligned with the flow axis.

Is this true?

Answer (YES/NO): YES